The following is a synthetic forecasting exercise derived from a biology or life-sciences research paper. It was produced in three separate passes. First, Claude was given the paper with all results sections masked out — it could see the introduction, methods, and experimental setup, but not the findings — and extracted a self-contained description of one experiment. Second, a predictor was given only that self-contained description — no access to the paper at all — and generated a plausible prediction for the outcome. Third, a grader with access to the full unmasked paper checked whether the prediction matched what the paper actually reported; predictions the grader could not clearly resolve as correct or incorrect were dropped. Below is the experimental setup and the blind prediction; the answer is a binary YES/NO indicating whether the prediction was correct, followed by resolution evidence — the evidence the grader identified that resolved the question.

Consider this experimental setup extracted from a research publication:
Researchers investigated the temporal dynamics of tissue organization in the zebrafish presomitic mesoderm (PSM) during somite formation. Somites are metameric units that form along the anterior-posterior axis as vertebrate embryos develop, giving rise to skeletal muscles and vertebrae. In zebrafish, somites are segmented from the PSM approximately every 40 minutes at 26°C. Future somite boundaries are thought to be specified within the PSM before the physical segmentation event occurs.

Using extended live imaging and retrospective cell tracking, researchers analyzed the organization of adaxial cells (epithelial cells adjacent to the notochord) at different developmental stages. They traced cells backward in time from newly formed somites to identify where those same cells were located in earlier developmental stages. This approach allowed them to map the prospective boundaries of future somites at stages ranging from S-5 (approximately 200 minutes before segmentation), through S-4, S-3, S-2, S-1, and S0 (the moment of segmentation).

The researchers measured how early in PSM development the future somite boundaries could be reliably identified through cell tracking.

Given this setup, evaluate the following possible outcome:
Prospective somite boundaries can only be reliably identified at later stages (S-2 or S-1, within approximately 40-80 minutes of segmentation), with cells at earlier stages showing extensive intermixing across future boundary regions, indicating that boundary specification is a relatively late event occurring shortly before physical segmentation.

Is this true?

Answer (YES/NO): NO